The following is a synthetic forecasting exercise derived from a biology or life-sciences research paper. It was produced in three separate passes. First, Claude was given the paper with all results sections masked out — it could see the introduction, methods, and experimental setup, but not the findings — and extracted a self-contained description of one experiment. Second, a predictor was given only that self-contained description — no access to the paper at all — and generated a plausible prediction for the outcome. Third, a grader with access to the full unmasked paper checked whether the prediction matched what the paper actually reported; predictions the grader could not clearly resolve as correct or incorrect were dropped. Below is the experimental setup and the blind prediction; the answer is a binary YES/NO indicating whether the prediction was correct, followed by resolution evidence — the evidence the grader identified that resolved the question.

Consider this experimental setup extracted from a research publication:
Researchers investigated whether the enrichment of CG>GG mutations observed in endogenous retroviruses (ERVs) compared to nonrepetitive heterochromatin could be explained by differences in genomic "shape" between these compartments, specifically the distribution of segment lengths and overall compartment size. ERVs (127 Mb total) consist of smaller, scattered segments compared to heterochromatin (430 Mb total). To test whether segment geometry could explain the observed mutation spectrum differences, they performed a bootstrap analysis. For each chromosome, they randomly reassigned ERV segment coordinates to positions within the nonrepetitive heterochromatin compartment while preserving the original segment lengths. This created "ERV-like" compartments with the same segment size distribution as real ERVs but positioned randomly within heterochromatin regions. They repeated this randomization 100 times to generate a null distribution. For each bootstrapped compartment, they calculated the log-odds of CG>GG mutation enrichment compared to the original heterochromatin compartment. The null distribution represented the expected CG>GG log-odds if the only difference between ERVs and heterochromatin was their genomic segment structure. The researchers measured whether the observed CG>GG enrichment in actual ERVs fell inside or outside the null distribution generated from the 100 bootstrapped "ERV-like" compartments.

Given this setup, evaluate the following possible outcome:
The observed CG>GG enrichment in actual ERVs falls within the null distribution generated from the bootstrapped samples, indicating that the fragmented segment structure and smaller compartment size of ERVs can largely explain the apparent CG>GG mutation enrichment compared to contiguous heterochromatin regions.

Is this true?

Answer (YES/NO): NO